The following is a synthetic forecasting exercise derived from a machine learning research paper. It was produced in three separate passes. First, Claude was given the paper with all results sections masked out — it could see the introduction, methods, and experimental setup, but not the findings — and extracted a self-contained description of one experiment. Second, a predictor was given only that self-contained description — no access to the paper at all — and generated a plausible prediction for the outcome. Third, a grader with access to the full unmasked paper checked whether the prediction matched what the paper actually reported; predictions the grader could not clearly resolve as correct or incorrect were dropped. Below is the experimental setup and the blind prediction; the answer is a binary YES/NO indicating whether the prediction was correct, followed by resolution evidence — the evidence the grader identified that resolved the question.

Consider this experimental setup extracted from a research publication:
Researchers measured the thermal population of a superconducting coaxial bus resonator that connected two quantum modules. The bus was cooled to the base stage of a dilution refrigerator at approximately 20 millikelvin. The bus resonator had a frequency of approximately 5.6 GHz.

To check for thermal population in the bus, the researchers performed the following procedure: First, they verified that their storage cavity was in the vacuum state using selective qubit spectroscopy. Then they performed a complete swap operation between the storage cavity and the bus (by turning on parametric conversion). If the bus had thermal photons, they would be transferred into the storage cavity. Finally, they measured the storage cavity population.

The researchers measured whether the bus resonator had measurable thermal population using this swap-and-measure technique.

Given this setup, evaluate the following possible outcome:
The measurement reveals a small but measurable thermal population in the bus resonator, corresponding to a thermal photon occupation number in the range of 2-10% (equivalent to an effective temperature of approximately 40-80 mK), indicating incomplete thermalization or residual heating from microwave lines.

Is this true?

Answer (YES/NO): NO